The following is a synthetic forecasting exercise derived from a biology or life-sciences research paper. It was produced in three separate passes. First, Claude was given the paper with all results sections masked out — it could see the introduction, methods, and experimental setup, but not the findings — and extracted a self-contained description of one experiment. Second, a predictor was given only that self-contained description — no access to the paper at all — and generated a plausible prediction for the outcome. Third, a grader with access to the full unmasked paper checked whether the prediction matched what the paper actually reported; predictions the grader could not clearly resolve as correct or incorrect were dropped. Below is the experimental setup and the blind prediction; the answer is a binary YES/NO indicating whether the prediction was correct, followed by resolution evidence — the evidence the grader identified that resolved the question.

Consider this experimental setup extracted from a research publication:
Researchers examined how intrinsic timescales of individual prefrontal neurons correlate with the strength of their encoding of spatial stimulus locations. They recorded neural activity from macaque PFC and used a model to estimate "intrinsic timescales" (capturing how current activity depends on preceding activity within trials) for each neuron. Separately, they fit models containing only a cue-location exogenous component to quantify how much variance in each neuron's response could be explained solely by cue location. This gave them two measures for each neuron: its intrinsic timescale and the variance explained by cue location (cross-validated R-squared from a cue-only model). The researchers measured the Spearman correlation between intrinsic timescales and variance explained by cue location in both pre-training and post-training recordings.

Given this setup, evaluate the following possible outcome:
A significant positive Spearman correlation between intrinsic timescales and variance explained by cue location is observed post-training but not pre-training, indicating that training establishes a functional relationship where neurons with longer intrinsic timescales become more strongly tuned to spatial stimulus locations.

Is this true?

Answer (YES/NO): NO